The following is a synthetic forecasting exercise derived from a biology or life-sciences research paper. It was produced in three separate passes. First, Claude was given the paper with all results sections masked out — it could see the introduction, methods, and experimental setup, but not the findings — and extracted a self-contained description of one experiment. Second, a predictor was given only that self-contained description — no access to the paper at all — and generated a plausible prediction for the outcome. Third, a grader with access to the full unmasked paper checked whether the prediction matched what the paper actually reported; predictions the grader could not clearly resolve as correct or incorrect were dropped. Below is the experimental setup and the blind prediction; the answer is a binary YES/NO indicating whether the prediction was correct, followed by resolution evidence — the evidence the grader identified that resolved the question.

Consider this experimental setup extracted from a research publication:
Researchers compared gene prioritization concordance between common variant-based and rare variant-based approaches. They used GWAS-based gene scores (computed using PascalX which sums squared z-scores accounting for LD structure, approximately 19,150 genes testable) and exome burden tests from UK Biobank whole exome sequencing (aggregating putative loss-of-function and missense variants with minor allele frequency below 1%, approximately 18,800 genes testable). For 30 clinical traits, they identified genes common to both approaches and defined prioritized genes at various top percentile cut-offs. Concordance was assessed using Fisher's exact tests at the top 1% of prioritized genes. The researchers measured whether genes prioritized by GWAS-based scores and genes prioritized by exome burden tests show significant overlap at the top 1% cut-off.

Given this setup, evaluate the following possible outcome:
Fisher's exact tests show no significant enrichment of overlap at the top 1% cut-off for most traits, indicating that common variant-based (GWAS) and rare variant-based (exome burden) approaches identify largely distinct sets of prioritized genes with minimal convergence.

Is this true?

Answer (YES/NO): NO